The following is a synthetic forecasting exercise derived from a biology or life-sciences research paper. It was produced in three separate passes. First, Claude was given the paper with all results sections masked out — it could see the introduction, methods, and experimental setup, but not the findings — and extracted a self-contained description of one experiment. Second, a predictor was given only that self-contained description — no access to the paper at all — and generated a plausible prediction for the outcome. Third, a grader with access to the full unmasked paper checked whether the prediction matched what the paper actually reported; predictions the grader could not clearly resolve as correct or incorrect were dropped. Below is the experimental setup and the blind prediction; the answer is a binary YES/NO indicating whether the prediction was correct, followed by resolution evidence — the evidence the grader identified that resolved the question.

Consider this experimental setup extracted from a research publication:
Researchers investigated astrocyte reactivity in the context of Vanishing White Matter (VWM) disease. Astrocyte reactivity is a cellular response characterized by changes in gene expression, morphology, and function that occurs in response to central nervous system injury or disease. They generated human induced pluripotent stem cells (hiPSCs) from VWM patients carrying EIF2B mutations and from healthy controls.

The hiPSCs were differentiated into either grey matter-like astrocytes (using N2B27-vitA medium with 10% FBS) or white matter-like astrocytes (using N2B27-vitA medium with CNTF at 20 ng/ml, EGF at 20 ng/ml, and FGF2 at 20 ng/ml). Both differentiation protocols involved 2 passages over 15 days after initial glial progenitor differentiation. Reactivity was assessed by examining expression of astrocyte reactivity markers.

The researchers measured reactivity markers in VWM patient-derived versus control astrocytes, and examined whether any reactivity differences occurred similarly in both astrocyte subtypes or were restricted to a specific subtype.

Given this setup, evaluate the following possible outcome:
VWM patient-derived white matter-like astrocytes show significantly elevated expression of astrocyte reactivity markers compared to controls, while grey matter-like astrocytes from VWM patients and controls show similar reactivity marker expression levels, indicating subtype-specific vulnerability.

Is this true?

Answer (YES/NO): NO